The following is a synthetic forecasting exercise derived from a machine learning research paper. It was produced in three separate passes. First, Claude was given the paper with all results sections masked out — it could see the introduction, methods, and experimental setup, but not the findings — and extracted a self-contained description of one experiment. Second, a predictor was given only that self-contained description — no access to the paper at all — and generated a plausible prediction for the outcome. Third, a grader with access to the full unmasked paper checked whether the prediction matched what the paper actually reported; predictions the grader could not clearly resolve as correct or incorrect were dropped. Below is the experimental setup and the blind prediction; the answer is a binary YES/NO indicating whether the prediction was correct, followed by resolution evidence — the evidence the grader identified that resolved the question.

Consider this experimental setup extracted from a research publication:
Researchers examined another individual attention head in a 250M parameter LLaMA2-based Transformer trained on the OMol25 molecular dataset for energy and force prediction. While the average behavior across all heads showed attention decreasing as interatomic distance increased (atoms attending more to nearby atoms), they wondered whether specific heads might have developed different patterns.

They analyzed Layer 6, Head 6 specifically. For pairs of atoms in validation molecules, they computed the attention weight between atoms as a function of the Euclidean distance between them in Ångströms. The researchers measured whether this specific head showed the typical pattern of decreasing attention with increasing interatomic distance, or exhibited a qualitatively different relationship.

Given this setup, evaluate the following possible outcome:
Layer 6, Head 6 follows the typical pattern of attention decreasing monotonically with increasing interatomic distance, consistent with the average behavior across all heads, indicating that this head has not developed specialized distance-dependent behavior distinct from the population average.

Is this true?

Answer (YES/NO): NO